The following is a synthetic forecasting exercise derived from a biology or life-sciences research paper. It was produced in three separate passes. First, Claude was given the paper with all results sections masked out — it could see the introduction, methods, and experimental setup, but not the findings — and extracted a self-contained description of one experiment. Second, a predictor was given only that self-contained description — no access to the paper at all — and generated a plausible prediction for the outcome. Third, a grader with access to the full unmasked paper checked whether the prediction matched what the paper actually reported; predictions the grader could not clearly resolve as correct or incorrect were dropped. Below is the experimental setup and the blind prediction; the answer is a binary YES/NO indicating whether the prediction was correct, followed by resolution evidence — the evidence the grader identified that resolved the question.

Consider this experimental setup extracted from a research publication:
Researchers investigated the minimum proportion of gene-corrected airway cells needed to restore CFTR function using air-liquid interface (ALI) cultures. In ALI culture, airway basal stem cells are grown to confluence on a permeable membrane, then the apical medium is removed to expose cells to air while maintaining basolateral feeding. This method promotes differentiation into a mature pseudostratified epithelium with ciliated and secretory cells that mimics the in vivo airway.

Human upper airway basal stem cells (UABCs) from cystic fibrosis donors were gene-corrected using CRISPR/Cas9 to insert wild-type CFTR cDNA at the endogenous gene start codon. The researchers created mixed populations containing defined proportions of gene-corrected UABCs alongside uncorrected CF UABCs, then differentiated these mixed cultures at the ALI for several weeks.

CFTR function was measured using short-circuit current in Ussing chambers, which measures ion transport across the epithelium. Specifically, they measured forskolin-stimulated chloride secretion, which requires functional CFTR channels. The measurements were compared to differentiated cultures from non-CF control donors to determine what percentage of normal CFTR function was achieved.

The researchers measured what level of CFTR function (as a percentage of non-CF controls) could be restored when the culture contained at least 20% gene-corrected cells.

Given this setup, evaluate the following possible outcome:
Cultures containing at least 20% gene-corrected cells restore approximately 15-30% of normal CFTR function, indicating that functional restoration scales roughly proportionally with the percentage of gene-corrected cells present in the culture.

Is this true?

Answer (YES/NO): NO